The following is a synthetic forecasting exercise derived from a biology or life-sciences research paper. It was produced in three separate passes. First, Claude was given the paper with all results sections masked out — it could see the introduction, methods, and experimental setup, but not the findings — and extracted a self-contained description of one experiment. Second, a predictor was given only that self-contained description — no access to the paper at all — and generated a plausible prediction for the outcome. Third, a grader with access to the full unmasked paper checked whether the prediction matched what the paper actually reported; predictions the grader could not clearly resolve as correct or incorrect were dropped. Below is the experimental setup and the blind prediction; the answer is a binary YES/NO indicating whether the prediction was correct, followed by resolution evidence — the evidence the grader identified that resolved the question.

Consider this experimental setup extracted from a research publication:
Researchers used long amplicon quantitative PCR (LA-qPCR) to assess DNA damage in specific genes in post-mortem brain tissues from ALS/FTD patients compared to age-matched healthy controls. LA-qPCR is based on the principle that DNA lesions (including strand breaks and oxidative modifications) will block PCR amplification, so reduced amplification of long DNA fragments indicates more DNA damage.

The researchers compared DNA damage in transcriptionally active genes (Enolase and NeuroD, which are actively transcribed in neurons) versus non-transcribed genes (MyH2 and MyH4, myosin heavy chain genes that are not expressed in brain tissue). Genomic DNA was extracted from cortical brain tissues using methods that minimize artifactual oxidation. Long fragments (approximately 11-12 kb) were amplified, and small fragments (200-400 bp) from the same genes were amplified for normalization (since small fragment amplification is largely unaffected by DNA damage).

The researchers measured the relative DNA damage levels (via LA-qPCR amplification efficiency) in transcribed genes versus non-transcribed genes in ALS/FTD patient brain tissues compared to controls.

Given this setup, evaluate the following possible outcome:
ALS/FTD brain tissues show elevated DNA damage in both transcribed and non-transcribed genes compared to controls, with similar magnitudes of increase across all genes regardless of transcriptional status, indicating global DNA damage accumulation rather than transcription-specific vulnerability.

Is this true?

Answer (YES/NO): NO